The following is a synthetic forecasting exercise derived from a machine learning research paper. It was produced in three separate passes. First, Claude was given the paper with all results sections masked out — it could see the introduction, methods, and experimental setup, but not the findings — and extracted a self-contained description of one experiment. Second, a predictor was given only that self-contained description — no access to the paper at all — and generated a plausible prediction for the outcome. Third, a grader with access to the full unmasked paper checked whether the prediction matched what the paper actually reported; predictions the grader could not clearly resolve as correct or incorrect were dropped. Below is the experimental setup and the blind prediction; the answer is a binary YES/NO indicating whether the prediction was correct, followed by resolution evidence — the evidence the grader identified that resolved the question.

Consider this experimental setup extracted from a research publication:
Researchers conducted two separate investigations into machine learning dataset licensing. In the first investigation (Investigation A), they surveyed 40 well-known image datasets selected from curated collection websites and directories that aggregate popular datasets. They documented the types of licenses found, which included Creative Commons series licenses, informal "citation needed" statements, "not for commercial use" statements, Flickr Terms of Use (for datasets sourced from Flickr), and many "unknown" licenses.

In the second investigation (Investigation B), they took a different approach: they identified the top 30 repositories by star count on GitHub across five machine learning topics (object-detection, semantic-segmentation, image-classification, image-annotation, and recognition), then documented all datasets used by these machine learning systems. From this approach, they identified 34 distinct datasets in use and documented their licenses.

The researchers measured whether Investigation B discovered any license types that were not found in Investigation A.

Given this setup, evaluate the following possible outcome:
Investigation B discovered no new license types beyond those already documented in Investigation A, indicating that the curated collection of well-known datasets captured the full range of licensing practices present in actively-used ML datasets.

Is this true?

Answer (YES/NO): NO